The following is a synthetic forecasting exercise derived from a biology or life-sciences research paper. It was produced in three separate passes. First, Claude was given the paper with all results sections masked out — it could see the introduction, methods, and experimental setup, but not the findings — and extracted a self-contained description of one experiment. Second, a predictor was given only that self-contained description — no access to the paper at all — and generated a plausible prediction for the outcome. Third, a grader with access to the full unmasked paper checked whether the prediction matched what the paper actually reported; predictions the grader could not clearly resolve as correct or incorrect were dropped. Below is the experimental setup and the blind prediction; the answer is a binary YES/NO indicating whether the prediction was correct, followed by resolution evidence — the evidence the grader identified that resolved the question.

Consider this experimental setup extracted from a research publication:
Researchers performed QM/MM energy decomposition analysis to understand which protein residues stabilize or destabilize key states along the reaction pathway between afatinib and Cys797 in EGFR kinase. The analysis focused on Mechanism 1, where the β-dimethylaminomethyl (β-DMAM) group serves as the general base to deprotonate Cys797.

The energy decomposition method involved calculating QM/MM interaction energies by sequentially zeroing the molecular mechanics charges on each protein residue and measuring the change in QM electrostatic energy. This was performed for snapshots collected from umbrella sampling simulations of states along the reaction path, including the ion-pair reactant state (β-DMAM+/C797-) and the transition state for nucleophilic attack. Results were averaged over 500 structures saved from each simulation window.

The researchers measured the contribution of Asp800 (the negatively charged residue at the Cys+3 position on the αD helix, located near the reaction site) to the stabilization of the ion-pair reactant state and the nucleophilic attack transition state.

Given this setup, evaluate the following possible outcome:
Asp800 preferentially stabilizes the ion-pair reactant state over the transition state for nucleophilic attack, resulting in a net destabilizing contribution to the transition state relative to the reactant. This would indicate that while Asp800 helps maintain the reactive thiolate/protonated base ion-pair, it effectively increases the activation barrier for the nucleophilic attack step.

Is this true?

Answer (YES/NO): NO